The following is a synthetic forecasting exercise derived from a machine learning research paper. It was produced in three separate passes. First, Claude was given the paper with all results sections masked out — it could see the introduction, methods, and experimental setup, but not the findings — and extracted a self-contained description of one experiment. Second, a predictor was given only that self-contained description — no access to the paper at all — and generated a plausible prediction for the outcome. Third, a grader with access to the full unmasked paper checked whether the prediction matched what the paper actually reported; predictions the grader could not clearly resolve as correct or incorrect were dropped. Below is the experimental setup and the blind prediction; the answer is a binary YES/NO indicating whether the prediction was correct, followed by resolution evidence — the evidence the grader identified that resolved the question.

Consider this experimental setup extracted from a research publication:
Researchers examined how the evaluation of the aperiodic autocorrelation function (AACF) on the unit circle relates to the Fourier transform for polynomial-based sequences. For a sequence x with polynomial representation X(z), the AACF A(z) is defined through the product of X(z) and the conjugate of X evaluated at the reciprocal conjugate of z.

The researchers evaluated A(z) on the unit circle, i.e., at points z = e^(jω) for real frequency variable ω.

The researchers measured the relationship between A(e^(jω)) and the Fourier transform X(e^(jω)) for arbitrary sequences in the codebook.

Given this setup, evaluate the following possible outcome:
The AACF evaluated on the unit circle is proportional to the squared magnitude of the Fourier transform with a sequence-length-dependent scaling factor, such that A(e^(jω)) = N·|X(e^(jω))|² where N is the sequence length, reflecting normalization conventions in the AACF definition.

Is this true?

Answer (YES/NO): NO